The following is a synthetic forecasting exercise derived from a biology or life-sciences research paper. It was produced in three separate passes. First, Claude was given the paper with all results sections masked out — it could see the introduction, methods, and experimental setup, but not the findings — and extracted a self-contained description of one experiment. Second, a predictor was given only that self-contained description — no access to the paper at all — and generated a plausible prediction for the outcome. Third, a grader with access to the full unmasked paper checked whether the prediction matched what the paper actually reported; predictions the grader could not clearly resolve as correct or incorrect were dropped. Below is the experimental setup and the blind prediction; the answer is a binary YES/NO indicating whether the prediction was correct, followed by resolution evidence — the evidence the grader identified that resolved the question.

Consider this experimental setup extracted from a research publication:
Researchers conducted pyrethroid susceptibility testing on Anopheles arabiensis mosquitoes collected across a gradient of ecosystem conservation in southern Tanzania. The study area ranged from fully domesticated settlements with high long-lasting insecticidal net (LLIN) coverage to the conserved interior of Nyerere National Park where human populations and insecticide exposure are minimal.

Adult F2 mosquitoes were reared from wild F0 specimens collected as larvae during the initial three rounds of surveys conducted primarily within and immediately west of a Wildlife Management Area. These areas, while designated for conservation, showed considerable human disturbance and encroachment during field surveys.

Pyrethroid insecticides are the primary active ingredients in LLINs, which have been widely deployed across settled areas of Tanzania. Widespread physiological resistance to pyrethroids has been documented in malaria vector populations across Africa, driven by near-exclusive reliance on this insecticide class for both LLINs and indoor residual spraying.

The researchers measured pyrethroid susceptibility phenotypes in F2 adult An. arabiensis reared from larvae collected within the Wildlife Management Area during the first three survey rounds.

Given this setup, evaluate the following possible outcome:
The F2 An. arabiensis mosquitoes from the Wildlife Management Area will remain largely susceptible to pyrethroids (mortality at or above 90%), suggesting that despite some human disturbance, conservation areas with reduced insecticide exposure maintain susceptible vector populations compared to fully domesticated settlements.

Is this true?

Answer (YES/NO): NO